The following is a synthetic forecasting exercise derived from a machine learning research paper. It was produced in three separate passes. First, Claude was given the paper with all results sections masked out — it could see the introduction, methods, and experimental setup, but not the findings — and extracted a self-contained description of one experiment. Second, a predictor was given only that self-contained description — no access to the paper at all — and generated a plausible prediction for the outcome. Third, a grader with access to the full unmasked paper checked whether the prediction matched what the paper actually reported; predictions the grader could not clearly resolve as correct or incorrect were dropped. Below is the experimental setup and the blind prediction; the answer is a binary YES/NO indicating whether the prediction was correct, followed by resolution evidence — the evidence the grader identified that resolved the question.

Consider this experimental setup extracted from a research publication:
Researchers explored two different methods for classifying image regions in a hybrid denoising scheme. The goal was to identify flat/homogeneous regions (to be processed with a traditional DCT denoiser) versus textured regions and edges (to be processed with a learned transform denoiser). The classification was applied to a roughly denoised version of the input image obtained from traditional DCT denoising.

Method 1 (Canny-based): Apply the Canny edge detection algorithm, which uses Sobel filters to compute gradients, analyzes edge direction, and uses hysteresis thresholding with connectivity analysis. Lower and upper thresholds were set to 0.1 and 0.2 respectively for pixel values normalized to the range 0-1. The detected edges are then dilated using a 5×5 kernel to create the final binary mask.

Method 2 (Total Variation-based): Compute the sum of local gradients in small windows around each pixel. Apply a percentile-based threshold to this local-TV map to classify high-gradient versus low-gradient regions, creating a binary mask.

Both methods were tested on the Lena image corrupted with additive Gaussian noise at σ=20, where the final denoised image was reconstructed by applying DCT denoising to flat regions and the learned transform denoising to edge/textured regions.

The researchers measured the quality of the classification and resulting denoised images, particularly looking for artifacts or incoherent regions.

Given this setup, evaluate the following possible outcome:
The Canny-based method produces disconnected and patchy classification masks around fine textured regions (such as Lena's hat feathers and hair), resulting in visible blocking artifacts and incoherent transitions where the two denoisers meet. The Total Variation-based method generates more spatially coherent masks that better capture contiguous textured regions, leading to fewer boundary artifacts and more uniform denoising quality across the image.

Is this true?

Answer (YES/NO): NO